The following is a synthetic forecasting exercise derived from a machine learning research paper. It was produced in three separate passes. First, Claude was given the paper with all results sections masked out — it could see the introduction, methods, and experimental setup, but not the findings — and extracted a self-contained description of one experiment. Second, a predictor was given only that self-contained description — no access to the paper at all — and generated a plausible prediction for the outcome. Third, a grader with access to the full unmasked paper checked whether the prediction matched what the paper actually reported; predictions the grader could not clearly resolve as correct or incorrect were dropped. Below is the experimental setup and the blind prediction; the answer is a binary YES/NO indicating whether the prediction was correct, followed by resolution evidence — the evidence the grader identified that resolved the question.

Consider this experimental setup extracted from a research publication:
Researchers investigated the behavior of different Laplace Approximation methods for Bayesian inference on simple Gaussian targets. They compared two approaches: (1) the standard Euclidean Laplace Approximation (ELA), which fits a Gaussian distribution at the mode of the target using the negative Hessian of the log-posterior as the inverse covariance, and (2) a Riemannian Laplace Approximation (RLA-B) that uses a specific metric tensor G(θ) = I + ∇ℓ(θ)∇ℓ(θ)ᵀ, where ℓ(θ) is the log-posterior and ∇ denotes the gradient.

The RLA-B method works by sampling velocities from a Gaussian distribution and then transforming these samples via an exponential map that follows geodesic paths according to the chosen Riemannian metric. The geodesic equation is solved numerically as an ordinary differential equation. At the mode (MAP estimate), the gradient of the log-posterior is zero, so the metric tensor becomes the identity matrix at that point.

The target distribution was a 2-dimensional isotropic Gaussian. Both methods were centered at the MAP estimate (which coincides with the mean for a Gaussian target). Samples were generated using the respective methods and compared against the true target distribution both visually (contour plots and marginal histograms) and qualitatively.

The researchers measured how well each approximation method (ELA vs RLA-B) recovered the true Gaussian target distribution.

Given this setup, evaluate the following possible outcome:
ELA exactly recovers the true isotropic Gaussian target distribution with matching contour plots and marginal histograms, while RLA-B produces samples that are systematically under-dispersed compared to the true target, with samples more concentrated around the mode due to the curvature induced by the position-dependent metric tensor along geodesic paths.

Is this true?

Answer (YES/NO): YES